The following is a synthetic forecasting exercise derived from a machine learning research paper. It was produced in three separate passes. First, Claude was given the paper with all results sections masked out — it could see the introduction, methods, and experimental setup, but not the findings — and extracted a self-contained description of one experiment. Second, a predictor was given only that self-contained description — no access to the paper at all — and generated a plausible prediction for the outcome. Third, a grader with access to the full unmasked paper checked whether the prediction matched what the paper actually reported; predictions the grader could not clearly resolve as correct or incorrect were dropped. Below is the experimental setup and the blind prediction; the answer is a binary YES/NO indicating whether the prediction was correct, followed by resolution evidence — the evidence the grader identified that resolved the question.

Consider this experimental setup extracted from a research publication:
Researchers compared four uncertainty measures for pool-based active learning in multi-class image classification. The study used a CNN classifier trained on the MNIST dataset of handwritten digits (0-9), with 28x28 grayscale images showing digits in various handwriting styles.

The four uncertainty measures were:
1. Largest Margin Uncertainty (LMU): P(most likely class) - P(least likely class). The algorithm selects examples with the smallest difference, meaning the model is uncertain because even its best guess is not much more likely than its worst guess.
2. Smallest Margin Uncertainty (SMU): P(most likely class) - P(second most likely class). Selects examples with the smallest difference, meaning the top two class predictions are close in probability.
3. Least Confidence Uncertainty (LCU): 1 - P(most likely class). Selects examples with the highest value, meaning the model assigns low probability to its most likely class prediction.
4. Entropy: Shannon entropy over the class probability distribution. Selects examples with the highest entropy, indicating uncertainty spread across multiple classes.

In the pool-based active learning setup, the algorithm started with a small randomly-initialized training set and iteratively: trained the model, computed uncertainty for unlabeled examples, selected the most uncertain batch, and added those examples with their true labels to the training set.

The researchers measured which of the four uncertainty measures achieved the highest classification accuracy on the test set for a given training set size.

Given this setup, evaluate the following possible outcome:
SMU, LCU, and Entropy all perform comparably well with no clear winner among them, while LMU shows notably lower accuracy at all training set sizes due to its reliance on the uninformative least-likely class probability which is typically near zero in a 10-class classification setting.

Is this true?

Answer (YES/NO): NO